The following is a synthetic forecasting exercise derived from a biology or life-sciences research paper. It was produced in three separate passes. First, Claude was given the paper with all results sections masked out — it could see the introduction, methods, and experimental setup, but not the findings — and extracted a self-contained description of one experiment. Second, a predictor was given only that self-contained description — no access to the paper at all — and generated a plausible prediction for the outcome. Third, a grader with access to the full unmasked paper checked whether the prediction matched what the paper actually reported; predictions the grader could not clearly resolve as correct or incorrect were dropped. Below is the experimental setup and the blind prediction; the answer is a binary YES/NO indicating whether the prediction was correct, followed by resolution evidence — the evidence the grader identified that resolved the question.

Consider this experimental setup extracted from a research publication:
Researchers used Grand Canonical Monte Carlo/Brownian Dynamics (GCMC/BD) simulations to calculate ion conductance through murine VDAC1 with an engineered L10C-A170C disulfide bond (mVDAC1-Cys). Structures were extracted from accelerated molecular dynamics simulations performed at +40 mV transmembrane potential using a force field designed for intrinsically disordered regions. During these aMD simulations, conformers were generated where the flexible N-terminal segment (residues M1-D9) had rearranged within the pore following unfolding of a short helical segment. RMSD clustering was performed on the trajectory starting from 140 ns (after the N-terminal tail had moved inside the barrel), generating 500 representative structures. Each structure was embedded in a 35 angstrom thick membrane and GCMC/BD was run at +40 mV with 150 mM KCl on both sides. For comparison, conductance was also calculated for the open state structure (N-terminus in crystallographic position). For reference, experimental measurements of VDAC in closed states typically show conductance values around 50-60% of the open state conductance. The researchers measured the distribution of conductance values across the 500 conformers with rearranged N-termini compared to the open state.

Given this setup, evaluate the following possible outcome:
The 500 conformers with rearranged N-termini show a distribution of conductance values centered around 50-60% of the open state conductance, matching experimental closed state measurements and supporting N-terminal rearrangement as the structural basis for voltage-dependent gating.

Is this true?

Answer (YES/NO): NO